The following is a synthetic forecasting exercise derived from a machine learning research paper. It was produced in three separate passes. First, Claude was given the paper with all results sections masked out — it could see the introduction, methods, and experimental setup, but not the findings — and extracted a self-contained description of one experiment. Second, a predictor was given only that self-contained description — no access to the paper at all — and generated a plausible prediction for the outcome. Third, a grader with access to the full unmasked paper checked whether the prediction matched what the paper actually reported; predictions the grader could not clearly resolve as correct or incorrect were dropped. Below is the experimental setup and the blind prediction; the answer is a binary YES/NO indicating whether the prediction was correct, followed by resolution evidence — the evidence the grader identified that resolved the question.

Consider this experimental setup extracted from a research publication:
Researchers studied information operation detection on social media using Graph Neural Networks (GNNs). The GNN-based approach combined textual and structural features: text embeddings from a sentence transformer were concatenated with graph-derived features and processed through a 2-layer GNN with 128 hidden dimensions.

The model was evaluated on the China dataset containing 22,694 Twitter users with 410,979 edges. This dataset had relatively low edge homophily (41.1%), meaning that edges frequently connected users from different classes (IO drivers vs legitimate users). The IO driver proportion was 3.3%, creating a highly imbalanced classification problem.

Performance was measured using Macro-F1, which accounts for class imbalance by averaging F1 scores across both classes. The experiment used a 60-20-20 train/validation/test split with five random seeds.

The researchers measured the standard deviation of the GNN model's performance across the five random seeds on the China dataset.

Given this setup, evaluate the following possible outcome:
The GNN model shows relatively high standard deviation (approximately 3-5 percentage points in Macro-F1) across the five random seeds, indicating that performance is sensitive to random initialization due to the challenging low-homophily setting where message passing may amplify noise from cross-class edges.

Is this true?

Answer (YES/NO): NO